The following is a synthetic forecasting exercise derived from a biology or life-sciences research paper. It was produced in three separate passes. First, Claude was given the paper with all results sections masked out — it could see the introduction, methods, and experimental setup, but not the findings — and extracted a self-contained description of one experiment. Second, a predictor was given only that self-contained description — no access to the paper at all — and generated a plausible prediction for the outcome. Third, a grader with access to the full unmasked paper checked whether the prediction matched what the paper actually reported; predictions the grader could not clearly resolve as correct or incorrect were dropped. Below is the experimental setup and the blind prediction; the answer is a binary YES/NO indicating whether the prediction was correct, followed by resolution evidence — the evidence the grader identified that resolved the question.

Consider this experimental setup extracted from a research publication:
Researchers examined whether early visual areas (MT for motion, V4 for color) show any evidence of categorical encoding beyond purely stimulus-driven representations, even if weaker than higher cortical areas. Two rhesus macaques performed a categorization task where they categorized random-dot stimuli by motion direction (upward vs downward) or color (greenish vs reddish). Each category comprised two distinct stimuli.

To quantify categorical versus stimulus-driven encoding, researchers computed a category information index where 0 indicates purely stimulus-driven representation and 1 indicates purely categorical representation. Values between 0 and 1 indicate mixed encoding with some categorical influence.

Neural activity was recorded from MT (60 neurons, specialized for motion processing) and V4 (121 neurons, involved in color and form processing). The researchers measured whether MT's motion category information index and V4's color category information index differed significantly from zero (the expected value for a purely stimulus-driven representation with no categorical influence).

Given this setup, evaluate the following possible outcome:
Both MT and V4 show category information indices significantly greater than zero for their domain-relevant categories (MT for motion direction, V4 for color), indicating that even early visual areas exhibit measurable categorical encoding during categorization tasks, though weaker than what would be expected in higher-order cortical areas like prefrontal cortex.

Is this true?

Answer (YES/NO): NO